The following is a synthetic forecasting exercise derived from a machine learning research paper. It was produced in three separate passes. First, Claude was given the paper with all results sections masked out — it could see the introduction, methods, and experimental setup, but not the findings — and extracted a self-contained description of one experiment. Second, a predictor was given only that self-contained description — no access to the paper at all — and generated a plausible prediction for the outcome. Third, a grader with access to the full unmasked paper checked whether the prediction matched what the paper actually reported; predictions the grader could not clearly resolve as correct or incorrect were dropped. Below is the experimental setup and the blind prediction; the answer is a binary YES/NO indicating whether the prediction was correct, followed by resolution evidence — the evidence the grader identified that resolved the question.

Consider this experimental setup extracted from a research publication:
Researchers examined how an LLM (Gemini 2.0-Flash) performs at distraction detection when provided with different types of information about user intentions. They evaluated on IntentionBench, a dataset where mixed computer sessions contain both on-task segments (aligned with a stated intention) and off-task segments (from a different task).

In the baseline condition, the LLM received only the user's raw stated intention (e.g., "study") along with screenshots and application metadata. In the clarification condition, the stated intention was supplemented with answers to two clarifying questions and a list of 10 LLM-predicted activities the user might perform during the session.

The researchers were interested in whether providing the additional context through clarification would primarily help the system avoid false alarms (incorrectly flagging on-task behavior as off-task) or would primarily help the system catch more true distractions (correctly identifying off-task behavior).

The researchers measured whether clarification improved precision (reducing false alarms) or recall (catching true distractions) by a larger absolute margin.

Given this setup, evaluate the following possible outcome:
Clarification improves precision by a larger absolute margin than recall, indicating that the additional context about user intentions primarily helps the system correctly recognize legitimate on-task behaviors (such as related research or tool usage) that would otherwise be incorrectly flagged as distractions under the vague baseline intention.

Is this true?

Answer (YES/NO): NO